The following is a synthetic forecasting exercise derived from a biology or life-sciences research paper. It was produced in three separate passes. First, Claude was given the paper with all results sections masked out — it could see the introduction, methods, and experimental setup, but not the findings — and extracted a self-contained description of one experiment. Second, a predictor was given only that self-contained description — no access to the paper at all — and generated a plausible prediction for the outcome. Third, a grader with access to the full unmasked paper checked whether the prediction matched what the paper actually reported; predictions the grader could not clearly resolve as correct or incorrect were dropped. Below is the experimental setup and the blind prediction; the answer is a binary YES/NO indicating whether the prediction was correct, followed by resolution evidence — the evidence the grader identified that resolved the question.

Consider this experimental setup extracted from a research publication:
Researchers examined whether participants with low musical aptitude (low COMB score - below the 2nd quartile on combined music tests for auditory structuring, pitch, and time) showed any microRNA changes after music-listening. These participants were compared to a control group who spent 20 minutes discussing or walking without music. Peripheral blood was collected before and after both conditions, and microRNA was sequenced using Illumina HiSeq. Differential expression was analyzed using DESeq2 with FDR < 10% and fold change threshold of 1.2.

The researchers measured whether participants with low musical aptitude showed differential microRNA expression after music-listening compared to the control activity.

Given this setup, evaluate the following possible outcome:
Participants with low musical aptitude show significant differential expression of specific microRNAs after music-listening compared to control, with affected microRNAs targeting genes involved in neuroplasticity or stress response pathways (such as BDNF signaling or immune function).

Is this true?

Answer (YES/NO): NO